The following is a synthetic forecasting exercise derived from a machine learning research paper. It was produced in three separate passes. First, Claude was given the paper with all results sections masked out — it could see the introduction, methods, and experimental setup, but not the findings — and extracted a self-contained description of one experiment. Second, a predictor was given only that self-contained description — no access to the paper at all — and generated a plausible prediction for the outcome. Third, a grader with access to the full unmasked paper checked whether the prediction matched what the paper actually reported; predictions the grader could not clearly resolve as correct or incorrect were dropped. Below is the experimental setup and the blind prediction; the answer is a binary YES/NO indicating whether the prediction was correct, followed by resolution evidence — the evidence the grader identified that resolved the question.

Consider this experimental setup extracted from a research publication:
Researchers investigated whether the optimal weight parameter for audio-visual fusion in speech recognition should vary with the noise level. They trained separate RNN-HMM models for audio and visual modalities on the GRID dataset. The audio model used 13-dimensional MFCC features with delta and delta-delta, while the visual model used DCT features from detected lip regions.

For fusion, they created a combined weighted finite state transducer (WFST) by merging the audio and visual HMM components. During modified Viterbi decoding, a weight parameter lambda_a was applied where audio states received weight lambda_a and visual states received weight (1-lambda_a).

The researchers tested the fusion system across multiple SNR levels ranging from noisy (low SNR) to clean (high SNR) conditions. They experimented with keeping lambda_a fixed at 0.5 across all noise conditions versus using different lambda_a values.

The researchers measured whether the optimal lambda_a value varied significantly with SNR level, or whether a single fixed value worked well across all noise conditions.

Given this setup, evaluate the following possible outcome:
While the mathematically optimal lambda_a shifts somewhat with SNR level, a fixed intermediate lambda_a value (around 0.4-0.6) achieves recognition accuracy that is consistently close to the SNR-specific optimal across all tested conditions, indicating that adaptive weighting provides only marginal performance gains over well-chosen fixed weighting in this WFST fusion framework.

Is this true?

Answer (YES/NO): YES